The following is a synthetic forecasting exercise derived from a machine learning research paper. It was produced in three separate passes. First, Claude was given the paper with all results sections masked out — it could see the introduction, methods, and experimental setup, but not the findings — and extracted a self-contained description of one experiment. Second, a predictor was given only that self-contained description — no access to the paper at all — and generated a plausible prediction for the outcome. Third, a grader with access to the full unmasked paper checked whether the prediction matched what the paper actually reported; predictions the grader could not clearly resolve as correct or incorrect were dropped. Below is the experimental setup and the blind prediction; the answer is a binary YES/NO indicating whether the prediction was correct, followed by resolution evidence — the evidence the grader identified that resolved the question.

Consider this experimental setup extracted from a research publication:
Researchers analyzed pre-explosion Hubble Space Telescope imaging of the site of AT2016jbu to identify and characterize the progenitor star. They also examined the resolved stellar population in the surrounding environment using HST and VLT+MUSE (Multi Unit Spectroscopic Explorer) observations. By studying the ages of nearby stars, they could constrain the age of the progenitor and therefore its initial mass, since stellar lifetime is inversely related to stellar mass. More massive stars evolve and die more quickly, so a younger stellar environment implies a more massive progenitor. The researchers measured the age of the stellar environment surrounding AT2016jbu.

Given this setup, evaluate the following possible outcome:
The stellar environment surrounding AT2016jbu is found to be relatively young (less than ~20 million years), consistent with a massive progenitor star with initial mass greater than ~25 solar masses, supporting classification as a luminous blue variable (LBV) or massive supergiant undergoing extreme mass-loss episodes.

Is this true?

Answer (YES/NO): NO